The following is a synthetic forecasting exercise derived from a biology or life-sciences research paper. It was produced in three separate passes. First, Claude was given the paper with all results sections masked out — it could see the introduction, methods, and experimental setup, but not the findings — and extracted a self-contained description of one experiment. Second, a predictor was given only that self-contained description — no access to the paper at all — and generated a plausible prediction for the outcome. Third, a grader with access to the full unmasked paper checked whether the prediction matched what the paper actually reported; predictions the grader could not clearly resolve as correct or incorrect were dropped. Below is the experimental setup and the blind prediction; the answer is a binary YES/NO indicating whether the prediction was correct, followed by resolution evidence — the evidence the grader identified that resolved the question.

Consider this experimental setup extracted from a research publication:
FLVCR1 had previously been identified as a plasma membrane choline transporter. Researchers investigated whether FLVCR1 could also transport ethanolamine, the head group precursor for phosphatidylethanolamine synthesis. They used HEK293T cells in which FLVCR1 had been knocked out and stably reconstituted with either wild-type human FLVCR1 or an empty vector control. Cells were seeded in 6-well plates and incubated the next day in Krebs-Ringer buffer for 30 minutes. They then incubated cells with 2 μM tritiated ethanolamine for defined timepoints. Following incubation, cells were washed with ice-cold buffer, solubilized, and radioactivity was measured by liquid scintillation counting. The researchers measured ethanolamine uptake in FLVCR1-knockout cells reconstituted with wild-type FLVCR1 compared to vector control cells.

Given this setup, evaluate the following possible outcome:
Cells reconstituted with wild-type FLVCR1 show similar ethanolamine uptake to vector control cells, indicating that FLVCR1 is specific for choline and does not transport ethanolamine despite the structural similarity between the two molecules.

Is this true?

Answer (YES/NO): NO